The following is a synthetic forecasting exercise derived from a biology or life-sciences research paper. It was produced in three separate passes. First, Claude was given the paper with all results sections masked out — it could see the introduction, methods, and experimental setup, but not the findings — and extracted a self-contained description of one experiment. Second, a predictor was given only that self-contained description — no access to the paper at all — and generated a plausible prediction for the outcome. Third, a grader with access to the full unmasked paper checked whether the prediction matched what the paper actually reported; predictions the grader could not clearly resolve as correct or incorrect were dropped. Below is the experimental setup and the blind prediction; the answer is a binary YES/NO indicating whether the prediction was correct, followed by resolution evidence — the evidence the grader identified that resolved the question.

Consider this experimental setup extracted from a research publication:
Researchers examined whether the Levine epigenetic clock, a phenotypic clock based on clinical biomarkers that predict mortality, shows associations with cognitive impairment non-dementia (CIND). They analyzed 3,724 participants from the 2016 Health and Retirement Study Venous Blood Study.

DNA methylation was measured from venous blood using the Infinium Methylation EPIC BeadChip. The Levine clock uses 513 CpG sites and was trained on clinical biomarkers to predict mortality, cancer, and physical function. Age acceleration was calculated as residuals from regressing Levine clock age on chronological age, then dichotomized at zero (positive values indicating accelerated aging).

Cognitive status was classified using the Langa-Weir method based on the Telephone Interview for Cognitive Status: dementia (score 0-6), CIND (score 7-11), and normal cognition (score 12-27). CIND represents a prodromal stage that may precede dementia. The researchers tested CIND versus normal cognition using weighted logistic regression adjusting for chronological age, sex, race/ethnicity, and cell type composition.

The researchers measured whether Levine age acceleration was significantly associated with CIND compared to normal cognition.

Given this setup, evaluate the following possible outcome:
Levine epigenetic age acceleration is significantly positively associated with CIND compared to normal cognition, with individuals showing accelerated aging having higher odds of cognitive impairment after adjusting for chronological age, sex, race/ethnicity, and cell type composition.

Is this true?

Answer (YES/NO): NO